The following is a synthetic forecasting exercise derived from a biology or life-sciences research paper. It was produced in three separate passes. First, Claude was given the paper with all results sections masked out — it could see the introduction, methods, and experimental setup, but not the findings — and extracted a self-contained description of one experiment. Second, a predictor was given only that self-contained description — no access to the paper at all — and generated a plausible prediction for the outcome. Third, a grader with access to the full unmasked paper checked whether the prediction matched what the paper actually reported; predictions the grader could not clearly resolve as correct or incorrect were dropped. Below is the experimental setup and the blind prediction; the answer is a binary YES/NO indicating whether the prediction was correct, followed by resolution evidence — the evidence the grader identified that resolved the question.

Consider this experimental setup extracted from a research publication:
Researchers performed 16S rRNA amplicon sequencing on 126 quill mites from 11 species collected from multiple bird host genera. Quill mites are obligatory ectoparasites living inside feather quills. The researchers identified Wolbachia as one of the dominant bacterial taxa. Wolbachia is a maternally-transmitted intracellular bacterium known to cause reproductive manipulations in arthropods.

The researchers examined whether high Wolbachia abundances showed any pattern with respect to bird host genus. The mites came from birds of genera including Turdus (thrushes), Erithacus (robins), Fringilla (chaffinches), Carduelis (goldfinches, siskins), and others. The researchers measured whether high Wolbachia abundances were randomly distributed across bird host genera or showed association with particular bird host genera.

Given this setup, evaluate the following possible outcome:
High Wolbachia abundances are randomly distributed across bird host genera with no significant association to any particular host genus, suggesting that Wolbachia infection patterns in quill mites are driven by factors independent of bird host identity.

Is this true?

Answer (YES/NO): NO